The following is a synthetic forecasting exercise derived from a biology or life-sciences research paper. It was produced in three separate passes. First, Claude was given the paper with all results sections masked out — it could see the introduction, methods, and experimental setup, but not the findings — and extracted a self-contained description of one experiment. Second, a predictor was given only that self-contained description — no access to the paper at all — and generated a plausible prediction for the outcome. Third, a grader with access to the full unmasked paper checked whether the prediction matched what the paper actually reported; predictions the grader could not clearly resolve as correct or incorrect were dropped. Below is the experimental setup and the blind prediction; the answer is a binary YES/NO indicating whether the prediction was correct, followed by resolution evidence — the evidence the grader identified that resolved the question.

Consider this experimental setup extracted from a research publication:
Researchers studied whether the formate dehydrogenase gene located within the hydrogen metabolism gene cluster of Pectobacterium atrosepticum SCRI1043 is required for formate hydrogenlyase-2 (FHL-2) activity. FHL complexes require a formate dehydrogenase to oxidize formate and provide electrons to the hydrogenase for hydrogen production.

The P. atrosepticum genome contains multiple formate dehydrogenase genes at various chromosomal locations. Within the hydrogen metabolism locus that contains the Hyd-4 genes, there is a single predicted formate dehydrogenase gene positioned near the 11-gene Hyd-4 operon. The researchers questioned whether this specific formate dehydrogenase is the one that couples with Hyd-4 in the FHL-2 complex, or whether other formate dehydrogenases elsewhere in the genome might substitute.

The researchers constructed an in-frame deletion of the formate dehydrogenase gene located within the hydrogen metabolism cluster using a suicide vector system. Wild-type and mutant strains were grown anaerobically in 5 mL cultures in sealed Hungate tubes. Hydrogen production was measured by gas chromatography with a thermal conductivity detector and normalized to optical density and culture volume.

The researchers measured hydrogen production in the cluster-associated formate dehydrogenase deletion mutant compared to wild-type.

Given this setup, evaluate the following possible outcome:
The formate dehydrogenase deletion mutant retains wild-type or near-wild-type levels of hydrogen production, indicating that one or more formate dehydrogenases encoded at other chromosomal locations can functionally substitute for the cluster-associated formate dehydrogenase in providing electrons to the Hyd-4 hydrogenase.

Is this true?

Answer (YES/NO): NO